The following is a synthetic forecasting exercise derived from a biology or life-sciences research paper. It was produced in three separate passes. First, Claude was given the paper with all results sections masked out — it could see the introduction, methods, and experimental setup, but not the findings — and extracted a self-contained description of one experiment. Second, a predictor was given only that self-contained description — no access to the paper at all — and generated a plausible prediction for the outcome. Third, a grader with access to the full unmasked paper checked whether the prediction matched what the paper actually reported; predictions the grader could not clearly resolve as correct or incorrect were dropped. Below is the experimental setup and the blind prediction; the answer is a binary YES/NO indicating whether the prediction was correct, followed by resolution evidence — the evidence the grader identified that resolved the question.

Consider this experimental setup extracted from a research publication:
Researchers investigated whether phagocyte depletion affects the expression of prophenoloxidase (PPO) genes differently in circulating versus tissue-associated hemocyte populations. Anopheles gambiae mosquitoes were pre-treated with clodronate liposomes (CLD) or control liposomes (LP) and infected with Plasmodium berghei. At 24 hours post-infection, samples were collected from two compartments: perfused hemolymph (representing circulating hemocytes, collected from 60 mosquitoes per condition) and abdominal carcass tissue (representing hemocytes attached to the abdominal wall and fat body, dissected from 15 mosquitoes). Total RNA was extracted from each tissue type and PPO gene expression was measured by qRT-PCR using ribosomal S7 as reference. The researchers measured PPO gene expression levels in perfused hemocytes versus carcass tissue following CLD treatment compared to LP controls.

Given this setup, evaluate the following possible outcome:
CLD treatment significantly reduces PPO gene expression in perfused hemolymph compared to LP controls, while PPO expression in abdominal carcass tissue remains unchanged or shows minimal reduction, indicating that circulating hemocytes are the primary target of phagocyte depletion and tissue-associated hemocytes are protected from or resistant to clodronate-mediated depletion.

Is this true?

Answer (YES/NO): NO